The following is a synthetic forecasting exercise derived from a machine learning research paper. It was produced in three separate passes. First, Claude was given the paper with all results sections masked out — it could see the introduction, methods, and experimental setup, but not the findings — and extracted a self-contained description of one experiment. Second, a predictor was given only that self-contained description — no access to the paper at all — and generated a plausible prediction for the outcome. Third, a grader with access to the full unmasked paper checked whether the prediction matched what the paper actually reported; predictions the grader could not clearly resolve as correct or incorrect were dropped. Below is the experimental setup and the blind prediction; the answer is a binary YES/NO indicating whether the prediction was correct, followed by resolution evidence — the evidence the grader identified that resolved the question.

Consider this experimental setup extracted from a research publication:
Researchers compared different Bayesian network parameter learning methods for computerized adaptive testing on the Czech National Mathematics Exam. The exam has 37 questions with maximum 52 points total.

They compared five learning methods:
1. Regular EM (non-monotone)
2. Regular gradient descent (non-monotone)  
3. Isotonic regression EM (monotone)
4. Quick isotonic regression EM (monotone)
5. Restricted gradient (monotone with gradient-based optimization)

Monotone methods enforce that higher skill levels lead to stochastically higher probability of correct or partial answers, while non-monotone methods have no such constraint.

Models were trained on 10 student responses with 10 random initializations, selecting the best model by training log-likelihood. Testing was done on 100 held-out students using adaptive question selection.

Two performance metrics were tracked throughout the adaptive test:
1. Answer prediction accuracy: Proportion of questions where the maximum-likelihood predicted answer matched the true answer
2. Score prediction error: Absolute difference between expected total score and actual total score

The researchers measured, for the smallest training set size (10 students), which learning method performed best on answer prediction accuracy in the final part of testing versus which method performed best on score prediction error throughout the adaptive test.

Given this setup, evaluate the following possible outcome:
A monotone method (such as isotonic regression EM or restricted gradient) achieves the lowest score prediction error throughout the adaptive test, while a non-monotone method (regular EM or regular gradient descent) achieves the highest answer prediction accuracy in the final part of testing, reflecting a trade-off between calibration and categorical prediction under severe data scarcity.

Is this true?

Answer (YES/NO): YES